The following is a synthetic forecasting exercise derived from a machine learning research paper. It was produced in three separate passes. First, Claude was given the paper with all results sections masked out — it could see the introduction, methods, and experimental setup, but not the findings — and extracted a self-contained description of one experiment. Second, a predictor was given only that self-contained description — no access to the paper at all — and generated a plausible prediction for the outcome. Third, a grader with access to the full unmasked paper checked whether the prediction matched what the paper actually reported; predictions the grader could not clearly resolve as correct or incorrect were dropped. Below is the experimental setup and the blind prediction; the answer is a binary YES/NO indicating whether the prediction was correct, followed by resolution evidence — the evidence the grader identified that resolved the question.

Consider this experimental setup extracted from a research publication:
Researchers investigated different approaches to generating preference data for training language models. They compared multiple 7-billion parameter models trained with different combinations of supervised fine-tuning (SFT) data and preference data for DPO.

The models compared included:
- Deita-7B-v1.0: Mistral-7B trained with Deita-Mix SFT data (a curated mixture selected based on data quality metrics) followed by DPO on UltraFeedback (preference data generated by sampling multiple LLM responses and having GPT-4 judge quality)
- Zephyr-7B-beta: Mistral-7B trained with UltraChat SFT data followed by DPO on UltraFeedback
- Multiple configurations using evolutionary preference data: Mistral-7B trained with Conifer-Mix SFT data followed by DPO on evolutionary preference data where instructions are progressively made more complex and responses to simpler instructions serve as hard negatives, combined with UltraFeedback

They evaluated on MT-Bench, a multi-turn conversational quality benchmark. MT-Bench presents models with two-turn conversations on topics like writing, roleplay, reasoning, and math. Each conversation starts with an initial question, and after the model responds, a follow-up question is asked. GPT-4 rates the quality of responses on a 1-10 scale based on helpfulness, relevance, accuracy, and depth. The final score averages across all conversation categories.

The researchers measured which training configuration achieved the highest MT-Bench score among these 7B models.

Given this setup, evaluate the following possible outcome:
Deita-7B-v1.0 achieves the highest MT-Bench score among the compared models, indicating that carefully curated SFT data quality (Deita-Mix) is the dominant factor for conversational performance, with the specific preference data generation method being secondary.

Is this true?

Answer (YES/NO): YES